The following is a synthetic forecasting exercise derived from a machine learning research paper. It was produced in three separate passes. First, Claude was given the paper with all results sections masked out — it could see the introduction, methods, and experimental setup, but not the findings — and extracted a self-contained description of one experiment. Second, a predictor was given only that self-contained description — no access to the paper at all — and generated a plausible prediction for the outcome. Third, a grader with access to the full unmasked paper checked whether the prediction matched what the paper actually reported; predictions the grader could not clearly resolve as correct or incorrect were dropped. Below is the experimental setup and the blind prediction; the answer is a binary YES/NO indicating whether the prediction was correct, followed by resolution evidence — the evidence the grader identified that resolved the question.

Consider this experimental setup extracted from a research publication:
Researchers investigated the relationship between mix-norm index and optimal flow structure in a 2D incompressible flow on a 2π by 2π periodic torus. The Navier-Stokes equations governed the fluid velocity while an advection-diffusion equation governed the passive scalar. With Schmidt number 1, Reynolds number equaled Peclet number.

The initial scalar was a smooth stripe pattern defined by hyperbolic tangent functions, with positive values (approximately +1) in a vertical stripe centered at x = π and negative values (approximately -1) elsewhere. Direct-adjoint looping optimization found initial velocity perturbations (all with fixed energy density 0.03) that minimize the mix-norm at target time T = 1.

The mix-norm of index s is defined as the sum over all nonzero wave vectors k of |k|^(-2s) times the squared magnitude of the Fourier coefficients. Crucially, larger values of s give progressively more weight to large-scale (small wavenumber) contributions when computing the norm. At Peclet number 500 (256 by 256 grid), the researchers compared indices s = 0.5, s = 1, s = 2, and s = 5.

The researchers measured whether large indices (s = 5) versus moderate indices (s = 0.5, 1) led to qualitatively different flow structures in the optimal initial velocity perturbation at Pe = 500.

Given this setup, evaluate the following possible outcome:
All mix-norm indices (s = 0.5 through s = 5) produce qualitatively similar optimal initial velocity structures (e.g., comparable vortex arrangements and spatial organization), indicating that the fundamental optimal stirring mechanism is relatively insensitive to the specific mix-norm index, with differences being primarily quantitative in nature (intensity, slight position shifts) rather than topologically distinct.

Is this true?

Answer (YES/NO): YES